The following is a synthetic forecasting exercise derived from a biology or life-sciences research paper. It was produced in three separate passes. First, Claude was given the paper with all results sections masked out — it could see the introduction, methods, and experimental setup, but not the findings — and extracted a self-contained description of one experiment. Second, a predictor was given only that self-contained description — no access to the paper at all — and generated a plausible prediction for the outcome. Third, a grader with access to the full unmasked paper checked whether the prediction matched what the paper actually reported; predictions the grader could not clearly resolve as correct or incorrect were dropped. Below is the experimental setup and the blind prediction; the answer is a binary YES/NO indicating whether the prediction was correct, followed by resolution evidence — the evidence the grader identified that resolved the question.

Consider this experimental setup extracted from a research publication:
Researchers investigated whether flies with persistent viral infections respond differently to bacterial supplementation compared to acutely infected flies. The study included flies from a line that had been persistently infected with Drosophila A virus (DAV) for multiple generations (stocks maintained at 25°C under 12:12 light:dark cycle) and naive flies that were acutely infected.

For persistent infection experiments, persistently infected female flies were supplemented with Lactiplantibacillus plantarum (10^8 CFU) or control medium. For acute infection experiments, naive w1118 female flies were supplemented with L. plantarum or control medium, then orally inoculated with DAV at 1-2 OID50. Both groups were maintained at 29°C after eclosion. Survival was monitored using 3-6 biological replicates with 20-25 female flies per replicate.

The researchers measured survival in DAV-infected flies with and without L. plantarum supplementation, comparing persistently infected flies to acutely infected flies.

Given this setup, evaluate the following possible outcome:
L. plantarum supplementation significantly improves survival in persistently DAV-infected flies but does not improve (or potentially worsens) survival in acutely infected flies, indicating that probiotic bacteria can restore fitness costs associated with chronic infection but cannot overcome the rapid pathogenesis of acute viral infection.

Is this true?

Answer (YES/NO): NO